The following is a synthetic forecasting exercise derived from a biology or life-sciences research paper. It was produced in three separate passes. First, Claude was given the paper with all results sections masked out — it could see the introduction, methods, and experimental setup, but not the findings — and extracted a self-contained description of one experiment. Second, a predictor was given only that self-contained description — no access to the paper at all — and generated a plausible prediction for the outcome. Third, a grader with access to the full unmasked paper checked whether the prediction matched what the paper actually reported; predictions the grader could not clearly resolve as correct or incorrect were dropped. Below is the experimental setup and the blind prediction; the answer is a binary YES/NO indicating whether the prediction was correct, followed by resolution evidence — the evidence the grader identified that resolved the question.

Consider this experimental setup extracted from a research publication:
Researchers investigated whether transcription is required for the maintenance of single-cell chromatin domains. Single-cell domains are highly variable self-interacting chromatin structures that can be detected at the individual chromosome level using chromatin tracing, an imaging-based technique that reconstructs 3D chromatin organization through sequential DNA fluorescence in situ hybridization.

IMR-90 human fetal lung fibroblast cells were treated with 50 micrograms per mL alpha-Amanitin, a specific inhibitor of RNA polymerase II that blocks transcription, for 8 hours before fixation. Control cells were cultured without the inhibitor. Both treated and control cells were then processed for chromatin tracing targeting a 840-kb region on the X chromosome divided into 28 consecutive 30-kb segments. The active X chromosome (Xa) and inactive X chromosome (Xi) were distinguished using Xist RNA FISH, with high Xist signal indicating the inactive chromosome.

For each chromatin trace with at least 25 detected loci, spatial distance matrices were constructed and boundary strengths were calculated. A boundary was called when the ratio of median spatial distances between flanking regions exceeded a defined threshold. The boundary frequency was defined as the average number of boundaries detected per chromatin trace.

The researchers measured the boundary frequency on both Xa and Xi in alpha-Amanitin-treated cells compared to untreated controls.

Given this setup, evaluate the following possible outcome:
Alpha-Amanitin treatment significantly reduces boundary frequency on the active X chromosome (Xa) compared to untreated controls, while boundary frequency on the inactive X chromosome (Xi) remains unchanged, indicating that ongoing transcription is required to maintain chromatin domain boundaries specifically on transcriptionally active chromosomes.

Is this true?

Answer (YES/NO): NO